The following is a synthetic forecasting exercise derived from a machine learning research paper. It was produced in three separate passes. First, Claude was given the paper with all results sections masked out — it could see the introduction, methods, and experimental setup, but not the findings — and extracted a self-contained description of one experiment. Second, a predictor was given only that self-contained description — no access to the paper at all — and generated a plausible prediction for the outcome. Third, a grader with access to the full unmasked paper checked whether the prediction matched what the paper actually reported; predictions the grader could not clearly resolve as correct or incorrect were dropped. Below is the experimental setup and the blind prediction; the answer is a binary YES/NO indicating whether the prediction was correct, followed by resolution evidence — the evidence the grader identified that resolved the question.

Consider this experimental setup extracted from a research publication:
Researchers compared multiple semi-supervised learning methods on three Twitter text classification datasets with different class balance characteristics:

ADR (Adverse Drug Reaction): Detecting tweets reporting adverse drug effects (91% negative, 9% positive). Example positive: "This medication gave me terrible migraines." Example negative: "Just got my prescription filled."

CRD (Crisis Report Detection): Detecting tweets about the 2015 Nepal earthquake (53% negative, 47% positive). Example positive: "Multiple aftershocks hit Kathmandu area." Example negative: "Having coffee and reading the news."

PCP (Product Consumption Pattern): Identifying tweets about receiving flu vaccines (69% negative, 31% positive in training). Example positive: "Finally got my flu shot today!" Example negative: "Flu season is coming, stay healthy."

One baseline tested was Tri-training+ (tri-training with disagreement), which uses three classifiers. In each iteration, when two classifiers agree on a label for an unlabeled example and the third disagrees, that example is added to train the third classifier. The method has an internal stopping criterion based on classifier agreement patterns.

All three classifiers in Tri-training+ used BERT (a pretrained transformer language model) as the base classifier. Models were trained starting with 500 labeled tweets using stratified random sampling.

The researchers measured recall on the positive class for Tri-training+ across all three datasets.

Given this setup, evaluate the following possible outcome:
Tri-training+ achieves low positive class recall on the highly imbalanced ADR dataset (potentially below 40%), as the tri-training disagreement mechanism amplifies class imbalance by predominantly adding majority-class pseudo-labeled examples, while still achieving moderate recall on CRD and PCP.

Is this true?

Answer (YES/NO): NO